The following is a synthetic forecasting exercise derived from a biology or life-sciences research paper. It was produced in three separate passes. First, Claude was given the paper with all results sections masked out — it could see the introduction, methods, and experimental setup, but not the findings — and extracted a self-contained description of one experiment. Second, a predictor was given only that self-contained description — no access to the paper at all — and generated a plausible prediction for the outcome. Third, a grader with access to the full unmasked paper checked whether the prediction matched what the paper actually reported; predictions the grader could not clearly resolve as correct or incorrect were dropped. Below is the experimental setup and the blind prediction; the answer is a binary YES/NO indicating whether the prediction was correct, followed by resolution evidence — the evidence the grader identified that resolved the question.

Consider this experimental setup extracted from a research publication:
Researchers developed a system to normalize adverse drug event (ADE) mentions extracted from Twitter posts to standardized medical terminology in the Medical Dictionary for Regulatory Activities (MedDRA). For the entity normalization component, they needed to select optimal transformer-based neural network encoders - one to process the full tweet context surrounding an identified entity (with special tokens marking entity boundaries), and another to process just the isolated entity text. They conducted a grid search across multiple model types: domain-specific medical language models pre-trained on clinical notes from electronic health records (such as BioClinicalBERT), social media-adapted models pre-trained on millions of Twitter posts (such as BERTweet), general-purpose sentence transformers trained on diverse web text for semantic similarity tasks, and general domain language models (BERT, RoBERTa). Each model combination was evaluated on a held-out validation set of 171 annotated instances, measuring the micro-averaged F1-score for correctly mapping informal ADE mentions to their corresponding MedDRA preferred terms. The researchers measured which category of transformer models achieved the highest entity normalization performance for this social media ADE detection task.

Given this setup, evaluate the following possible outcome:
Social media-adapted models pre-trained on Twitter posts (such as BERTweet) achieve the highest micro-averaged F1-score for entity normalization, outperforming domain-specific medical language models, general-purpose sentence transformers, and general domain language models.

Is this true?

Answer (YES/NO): NO